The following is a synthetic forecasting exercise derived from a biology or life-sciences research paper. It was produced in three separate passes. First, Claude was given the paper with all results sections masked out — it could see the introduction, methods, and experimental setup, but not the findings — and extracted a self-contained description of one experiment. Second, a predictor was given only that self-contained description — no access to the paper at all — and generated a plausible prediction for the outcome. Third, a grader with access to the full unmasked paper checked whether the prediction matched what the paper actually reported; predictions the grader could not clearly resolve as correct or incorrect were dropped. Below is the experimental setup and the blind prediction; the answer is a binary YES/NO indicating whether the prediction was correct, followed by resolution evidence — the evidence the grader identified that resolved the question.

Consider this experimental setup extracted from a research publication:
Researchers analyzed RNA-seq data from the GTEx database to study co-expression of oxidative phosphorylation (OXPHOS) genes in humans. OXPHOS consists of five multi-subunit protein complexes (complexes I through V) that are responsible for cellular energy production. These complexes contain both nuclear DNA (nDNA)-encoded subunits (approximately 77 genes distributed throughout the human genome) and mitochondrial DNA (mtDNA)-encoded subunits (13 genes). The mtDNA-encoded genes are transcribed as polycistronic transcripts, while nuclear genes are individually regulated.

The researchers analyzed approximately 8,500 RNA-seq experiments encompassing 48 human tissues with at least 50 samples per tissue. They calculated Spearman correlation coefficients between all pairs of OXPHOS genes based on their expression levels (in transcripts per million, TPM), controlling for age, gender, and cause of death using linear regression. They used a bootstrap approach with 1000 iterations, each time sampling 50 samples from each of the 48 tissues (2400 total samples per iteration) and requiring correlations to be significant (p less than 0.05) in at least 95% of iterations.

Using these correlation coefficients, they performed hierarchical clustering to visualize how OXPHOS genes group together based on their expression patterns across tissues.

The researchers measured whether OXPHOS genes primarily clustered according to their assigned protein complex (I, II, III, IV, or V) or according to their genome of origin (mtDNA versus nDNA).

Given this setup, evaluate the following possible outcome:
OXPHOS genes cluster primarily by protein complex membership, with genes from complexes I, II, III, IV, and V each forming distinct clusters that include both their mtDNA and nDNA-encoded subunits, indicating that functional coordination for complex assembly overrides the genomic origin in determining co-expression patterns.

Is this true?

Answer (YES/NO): NO